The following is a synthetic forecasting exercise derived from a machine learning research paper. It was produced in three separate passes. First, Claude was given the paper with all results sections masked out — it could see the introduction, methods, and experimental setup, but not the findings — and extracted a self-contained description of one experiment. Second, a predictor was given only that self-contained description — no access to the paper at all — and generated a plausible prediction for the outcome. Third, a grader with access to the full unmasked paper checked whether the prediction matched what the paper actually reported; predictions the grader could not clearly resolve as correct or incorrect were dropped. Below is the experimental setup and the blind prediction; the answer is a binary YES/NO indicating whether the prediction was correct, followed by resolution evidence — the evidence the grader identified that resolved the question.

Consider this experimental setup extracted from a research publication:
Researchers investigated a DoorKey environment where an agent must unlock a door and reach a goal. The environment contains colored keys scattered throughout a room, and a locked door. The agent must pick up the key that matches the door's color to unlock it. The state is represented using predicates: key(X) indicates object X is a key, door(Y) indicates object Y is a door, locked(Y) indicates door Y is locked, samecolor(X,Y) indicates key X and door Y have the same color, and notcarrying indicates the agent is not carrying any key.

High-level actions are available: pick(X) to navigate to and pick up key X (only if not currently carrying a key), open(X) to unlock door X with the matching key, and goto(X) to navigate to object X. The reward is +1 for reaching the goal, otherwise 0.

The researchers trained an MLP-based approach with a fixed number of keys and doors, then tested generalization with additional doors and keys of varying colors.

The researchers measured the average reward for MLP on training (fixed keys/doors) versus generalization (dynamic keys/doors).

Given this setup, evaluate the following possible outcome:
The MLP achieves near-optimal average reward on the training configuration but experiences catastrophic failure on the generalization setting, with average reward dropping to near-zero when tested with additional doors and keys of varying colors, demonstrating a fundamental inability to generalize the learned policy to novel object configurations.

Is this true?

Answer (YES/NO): NO